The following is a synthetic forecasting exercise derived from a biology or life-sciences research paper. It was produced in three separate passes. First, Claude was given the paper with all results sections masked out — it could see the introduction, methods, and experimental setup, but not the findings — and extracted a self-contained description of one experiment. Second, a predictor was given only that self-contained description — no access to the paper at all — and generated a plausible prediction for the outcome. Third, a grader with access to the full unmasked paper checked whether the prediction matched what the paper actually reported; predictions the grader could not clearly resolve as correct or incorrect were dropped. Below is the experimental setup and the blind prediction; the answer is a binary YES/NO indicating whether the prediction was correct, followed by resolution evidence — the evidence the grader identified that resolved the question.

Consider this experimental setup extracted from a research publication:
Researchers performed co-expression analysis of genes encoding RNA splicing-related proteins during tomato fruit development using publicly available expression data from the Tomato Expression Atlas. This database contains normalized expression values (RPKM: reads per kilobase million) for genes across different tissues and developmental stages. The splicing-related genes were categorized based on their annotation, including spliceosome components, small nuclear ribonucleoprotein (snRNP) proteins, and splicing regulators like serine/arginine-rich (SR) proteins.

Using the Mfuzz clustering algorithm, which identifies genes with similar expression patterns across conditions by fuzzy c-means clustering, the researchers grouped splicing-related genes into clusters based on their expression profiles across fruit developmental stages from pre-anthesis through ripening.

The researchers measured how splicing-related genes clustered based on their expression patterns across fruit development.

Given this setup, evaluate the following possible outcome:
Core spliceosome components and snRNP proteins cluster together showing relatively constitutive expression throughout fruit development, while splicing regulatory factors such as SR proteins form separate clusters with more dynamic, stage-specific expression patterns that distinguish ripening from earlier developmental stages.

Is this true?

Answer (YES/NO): NO